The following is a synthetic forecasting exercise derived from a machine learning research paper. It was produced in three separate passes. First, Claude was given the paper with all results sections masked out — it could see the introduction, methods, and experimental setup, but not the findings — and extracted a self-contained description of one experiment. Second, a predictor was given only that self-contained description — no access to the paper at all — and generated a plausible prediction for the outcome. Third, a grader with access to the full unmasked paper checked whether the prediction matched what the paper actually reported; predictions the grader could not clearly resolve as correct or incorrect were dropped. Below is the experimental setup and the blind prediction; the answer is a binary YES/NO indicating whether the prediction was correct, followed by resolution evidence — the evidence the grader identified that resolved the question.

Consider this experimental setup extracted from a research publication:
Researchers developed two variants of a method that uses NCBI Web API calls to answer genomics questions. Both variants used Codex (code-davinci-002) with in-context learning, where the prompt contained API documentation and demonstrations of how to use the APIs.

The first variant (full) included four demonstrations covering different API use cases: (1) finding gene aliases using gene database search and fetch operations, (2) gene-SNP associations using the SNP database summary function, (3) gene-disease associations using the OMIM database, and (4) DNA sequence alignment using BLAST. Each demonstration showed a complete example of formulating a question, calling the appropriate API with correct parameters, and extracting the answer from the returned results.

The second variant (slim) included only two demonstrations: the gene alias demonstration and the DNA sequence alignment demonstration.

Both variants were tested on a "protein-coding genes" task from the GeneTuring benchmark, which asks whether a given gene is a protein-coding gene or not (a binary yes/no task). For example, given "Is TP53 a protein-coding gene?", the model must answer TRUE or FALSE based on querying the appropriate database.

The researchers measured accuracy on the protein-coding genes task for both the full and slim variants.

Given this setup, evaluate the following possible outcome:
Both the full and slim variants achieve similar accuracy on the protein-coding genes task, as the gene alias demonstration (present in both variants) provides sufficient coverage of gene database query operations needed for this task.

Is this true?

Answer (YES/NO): NO